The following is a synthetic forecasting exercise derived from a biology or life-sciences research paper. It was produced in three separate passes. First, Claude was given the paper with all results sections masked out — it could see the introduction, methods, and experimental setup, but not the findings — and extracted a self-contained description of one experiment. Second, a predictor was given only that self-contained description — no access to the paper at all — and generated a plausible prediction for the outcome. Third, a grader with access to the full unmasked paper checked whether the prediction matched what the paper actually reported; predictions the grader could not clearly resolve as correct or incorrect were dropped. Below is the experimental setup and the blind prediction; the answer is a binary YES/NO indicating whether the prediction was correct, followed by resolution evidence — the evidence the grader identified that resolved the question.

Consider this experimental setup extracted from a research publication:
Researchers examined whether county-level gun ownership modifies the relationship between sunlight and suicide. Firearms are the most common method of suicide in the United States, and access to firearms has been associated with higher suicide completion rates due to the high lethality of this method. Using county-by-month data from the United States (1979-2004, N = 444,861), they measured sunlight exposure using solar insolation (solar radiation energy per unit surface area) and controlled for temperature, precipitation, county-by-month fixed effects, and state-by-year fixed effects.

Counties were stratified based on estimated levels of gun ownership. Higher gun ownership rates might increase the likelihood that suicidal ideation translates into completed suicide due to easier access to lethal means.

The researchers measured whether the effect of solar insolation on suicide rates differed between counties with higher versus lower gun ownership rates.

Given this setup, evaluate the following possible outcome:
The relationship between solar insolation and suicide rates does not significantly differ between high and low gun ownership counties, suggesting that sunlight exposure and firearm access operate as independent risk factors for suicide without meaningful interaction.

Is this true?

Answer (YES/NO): YES